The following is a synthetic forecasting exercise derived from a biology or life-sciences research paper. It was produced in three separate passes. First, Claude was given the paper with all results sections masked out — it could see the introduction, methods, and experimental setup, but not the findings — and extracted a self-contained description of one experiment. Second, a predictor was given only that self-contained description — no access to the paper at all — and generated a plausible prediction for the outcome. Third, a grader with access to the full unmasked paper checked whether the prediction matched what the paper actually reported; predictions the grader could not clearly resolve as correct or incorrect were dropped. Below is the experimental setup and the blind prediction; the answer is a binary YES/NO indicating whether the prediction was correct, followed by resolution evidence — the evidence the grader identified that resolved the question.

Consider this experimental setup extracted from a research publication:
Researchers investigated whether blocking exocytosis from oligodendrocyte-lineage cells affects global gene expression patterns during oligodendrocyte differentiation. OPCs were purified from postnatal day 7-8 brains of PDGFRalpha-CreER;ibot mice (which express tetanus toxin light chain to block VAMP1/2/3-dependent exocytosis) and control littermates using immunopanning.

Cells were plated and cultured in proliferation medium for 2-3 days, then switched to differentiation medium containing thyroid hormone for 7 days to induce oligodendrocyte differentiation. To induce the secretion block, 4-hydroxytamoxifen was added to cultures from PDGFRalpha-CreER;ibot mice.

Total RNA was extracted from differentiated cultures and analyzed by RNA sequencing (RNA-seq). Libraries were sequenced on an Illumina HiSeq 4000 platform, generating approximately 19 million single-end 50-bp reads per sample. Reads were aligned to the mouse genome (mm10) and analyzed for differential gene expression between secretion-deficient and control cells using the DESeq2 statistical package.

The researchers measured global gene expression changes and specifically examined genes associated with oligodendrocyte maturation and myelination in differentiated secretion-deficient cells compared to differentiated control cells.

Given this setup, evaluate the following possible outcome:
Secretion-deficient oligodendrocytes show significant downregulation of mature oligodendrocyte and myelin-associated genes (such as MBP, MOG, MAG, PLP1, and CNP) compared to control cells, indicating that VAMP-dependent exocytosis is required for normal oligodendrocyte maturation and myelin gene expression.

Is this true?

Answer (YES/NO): YES